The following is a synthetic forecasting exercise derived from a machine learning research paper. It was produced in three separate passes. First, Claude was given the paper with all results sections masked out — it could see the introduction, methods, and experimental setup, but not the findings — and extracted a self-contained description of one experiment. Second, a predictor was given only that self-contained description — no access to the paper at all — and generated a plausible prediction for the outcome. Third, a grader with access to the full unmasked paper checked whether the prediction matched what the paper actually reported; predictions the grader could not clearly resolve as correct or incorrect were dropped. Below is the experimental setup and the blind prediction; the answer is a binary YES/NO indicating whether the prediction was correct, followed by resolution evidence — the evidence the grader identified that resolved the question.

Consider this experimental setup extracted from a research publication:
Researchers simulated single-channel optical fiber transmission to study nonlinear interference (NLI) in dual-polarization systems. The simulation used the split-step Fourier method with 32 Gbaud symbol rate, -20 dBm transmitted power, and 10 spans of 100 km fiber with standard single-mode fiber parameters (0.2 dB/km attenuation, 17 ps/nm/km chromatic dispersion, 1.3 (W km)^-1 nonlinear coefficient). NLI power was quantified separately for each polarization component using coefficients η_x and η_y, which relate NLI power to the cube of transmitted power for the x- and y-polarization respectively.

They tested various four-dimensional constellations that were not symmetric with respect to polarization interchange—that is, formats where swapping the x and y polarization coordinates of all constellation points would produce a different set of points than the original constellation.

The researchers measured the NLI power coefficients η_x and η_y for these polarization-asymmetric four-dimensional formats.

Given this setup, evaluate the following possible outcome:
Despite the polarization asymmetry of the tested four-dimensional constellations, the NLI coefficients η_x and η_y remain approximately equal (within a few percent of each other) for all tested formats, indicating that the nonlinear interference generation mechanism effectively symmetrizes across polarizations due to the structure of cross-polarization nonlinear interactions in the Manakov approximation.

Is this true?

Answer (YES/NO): NO